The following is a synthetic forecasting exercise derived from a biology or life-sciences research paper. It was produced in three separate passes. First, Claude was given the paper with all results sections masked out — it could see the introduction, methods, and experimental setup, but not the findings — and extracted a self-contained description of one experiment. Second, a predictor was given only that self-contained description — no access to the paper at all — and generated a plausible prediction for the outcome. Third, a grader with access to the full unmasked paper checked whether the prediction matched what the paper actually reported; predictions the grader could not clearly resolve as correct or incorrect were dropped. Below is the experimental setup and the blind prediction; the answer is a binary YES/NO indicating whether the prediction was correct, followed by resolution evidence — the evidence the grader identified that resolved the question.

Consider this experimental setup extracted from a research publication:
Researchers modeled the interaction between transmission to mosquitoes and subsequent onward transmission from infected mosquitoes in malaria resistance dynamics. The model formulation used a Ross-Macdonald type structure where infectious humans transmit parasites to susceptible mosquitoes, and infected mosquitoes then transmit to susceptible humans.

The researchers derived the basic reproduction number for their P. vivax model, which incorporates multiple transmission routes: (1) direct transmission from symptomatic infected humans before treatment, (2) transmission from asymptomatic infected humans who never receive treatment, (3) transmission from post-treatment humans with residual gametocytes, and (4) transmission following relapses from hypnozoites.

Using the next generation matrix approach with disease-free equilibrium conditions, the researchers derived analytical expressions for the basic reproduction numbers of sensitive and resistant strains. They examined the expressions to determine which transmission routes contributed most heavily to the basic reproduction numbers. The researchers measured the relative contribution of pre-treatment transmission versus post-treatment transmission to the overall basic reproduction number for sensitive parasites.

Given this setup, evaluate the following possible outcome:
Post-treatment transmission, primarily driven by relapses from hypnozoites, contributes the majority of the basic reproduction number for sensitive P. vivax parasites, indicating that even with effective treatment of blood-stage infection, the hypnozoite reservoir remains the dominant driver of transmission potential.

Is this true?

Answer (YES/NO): NO